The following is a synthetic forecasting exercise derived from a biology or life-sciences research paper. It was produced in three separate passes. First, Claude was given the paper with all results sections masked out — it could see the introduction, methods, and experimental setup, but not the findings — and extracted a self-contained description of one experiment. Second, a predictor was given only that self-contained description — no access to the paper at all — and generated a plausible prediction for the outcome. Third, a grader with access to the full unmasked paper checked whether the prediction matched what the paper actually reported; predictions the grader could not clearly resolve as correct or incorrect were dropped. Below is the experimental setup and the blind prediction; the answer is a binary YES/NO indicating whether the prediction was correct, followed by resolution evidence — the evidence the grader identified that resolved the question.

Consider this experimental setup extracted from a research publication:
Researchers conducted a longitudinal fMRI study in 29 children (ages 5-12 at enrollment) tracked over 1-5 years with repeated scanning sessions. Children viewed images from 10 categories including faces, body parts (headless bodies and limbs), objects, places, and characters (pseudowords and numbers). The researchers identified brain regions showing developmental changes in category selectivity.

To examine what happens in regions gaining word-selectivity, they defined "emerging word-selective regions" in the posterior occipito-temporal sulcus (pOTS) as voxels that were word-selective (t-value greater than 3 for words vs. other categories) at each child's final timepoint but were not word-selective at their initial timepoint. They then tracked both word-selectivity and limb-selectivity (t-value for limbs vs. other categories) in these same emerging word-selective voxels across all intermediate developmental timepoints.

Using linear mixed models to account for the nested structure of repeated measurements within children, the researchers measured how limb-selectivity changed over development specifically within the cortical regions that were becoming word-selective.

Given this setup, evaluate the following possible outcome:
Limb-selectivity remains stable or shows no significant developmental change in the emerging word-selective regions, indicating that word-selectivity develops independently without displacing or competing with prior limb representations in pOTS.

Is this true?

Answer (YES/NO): NO